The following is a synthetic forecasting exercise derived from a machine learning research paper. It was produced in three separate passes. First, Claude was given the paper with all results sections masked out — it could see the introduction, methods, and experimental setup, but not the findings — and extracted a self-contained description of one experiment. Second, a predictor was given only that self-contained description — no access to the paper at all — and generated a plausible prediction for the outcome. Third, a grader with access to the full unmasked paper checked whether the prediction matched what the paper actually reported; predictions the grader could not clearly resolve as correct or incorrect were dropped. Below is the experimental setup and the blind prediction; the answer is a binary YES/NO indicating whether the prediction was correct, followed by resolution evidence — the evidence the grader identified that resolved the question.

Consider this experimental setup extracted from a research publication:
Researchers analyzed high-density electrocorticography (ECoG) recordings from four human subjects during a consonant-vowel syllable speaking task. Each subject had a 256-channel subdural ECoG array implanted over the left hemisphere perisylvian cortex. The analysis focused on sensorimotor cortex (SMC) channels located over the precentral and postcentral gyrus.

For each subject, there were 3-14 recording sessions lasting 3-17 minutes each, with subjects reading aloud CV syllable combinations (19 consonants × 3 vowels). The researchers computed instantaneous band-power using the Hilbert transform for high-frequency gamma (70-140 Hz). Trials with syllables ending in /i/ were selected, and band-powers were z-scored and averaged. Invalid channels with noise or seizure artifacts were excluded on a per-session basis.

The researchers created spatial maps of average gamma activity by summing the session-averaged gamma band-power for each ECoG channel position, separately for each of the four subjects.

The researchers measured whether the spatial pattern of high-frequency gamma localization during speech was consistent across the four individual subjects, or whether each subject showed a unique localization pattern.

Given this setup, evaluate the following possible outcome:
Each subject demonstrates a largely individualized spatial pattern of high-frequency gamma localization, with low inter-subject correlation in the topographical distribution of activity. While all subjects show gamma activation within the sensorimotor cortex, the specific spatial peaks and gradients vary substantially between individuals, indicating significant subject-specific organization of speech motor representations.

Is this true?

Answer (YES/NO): NO